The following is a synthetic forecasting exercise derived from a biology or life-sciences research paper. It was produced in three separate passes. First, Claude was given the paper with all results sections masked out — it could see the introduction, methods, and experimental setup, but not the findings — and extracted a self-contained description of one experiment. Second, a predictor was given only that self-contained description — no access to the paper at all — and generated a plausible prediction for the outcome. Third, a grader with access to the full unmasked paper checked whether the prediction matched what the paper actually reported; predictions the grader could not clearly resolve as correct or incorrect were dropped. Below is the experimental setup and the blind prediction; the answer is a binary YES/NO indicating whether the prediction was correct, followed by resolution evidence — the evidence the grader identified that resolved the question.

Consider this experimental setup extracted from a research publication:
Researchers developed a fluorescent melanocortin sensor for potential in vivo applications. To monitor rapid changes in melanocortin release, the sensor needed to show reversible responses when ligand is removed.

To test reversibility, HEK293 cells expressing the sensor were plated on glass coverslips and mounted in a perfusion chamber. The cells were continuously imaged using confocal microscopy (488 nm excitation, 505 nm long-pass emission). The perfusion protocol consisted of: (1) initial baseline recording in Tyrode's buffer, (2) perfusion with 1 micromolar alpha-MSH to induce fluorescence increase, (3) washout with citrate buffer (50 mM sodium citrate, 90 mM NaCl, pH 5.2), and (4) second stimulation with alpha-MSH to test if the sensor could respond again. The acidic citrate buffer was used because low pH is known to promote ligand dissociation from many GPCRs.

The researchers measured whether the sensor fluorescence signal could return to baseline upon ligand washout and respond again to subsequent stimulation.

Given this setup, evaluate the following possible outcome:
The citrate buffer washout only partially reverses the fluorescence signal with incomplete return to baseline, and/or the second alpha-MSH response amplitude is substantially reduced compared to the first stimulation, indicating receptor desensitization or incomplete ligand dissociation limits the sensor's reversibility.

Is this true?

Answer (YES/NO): NO